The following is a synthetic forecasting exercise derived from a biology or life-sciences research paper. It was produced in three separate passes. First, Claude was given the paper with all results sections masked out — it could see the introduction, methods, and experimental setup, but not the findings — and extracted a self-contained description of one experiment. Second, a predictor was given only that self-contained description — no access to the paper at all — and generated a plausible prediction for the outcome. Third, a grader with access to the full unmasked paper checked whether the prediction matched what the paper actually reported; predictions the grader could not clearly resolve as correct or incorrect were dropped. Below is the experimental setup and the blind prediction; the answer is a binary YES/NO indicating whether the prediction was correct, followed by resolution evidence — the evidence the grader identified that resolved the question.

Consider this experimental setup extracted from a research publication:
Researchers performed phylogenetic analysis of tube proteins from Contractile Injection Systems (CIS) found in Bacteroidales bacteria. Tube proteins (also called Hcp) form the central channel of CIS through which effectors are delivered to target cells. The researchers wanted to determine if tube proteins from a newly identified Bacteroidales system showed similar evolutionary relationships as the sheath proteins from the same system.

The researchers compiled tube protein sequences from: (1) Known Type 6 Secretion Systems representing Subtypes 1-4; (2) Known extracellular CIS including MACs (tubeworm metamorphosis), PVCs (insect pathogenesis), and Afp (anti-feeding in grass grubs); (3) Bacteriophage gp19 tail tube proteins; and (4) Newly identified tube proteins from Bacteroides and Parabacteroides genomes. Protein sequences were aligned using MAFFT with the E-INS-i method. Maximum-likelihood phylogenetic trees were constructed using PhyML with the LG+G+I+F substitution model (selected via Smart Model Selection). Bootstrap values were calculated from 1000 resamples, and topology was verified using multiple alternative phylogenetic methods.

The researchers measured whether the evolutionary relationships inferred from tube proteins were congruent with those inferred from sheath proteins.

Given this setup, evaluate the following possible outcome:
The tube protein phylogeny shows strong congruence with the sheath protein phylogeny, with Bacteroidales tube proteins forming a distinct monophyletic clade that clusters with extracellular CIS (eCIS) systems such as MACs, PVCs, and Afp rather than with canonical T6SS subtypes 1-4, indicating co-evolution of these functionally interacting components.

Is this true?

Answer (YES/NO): NO